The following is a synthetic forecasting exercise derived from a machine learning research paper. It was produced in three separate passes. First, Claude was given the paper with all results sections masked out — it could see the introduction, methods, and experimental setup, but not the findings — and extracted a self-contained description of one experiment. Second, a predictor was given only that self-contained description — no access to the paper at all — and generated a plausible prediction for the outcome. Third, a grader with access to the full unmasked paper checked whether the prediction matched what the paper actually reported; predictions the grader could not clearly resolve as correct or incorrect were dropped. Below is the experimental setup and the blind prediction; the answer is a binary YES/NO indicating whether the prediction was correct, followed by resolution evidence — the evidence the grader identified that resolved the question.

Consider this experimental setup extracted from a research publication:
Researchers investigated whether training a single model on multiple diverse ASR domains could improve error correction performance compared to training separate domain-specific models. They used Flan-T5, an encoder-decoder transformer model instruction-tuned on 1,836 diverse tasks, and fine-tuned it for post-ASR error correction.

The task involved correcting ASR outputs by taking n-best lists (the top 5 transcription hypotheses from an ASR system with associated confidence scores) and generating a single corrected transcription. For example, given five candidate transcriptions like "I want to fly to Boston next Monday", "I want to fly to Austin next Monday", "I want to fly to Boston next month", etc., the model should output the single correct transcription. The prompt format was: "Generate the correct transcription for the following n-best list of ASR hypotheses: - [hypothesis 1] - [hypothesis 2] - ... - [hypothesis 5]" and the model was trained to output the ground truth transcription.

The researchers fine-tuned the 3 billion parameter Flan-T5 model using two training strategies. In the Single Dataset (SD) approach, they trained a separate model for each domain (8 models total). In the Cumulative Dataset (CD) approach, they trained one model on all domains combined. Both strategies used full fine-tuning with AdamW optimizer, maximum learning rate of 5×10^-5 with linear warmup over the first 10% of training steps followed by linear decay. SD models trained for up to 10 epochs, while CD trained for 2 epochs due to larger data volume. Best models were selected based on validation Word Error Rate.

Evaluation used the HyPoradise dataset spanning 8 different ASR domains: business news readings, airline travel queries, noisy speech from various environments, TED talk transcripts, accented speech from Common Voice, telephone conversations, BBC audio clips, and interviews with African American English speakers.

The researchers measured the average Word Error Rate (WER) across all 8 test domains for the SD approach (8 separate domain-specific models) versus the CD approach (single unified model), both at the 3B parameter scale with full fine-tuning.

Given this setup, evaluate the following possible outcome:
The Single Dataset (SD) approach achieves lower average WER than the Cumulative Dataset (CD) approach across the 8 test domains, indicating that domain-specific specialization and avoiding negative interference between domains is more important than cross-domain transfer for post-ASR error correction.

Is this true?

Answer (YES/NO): NO